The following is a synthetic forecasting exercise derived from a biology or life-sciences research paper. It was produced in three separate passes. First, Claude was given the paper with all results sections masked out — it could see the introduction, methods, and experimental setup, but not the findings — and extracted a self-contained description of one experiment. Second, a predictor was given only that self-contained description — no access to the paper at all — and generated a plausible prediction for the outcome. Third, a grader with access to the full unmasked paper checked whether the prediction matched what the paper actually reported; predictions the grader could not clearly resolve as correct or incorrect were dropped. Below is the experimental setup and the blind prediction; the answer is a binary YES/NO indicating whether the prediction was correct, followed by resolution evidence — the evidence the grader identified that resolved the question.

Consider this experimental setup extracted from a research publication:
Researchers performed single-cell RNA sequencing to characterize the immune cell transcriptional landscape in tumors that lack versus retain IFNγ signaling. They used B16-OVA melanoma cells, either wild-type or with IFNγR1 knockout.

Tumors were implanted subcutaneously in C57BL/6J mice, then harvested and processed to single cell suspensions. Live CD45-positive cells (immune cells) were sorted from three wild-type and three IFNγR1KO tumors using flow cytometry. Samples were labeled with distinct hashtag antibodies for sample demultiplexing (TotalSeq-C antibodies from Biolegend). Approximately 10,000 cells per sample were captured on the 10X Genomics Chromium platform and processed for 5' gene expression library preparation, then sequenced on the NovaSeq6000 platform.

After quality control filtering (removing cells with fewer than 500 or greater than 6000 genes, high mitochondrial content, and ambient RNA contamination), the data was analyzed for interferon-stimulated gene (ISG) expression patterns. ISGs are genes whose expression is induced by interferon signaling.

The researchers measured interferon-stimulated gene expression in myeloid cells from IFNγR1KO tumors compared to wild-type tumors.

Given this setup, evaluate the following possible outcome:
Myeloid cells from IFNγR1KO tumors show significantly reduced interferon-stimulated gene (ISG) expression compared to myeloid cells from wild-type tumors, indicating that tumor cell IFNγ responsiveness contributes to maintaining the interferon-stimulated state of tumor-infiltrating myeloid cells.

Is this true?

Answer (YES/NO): NO